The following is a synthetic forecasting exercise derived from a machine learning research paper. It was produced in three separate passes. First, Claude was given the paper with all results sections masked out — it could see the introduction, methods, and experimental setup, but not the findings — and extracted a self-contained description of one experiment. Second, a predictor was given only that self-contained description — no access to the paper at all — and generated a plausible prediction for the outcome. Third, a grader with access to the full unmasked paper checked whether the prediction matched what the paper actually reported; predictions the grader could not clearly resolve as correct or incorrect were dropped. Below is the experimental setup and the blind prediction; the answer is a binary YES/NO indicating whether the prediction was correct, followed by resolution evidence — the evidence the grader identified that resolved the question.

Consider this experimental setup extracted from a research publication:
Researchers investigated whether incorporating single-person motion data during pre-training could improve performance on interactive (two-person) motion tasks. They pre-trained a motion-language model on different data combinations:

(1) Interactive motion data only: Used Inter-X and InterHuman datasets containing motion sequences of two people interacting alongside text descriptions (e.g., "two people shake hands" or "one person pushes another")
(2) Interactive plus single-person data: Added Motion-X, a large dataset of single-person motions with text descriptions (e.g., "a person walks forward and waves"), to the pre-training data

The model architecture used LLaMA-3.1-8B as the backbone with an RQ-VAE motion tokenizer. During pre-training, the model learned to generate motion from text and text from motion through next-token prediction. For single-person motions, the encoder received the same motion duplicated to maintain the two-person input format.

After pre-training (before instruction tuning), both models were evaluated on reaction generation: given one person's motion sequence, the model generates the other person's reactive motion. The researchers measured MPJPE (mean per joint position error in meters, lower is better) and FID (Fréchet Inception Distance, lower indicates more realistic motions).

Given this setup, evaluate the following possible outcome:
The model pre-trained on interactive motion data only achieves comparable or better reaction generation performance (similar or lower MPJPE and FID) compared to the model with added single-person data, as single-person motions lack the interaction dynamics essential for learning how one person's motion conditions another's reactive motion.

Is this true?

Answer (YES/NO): NO